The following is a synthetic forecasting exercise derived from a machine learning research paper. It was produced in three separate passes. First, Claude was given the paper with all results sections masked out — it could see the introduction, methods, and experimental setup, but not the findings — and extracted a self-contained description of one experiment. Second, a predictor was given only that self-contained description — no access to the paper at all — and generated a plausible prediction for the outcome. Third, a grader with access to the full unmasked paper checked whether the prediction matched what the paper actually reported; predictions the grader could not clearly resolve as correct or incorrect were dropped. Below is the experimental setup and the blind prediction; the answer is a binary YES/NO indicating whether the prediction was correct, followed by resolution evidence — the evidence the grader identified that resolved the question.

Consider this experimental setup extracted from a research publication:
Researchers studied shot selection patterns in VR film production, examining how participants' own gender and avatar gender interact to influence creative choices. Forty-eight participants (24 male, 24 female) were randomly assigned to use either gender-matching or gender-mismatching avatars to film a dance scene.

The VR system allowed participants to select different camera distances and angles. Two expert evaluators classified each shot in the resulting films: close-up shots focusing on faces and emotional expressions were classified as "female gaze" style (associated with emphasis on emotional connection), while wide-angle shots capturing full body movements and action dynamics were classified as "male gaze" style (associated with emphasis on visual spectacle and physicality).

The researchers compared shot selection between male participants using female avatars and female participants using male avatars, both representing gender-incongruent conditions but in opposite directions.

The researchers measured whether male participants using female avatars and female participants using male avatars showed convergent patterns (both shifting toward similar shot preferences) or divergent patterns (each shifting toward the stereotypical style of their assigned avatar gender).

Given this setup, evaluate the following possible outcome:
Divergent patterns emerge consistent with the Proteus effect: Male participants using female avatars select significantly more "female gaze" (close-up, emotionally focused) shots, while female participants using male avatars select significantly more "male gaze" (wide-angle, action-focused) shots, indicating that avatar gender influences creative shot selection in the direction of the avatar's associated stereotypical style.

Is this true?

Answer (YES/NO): YES